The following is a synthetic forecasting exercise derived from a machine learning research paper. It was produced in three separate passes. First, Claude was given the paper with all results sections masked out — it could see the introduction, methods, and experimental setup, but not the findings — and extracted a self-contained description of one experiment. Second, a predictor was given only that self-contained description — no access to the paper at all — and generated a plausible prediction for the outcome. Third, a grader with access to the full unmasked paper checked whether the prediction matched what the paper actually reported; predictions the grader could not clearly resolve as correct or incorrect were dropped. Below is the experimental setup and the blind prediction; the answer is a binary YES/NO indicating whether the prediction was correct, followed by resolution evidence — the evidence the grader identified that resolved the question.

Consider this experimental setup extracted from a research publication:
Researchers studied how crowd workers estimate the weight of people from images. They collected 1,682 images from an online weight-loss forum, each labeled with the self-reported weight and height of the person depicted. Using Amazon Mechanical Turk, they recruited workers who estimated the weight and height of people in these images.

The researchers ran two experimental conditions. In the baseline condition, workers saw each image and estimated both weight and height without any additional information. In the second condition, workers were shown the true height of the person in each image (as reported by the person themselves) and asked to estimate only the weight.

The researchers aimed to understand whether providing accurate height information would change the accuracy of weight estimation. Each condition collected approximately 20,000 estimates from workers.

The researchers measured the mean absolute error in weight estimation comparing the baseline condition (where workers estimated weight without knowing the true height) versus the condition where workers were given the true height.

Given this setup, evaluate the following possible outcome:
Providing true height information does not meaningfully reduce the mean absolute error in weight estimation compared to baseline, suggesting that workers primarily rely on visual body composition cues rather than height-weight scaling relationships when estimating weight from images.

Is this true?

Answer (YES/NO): YES